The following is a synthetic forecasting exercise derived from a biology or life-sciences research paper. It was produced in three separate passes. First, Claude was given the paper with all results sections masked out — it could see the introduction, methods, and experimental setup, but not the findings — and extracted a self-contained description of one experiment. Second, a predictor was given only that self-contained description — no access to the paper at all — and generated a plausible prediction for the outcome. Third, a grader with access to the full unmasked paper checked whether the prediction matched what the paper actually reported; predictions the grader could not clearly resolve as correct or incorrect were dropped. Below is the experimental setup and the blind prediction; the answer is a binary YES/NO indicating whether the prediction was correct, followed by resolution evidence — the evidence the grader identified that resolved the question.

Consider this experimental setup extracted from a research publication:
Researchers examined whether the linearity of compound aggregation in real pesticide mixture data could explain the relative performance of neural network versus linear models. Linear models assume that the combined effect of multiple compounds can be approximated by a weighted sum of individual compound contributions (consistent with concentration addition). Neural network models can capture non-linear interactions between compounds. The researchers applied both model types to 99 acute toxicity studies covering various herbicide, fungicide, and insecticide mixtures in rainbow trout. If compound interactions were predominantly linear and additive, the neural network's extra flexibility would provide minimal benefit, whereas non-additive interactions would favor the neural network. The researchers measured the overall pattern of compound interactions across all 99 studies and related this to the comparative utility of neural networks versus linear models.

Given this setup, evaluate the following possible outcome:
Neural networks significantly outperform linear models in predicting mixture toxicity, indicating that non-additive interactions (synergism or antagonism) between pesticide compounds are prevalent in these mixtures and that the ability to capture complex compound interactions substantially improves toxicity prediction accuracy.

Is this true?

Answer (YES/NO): NO